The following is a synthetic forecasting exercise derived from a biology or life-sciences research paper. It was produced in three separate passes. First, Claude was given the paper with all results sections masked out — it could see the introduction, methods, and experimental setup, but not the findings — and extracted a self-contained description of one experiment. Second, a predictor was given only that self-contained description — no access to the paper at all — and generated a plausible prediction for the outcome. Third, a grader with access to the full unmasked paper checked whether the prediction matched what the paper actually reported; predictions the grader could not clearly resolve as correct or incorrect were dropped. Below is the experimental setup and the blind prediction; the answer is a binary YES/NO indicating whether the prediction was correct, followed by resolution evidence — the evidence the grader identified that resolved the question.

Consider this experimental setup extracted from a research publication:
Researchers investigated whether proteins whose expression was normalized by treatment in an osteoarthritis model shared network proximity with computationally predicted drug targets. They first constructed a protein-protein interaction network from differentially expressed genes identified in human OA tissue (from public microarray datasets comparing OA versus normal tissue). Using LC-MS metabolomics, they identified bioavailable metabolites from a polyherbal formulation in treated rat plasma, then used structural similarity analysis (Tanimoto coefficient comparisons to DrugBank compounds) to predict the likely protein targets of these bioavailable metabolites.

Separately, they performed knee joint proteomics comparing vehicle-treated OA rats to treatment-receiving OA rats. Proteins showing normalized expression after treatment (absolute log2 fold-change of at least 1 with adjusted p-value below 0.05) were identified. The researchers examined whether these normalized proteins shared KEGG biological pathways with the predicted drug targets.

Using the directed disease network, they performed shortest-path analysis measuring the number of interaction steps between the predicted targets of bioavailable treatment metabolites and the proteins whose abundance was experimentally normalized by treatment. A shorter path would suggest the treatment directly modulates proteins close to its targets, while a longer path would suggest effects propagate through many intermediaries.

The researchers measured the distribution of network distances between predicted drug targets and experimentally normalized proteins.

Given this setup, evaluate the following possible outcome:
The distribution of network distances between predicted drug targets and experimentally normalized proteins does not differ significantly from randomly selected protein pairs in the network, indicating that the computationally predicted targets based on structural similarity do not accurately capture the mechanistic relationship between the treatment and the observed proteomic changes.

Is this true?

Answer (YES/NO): NO